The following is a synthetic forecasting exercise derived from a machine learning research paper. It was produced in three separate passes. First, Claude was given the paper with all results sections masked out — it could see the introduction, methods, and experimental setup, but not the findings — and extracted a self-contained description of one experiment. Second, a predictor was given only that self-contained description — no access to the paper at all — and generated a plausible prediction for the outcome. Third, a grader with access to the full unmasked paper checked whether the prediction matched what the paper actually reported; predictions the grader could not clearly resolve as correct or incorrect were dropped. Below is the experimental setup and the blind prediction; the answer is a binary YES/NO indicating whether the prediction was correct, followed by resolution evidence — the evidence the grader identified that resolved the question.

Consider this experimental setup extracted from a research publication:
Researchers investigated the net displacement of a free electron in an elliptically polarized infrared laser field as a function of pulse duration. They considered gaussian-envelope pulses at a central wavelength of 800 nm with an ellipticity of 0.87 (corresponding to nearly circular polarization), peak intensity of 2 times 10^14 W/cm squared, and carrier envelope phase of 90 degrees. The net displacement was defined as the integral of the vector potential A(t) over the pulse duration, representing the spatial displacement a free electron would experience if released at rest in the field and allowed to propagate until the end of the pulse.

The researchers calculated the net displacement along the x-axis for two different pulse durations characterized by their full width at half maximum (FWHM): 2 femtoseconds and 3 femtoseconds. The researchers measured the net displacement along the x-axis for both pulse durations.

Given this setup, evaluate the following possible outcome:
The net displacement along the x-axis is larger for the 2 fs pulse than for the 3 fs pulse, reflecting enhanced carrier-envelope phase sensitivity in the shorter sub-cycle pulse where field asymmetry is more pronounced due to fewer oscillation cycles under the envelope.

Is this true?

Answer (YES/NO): YES